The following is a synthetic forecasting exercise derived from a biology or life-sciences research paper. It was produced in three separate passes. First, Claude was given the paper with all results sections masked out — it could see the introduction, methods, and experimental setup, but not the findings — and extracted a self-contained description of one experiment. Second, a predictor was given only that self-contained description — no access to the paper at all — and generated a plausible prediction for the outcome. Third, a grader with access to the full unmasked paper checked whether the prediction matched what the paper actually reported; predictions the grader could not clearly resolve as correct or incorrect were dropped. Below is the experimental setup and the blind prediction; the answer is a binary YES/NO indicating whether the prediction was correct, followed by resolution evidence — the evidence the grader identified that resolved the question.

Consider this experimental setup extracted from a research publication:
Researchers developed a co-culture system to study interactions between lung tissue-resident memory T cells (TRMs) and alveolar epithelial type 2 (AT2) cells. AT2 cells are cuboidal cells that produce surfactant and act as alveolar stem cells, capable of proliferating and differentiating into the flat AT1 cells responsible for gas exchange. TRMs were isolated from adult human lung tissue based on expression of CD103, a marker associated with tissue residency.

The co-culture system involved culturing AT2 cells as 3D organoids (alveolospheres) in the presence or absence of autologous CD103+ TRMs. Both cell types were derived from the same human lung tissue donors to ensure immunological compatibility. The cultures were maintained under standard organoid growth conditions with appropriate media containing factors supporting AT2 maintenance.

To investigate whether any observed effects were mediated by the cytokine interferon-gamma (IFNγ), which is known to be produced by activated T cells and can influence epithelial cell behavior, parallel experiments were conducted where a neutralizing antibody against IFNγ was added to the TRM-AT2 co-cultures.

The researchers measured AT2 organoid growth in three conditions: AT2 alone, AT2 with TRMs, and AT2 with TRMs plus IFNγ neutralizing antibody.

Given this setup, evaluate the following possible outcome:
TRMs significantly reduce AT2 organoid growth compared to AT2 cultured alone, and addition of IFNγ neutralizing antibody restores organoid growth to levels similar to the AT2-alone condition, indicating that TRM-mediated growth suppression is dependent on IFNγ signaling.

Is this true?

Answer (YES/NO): YES